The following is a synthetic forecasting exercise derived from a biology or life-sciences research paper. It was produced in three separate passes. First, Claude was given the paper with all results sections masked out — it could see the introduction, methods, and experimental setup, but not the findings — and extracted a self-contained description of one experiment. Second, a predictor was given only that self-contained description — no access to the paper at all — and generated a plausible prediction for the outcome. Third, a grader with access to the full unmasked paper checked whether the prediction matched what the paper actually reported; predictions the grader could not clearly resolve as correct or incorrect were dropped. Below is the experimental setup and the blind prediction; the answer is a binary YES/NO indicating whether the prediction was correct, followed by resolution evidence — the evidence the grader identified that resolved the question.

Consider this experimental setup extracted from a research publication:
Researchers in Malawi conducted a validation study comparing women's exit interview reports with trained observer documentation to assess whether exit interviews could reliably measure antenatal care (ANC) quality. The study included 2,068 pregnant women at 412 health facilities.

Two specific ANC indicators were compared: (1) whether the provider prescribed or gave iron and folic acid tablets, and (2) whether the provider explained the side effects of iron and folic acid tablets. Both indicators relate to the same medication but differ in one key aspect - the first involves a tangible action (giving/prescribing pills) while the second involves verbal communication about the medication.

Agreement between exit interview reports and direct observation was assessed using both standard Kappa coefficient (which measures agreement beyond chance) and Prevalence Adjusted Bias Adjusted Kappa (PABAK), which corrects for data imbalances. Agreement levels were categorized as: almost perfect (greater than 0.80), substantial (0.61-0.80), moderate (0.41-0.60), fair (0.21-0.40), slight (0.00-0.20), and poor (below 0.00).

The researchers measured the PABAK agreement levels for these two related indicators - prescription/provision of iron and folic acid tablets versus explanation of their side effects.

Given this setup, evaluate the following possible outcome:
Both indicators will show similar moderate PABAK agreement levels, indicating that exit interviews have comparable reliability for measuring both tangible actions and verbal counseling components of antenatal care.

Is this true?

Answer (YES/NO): NO